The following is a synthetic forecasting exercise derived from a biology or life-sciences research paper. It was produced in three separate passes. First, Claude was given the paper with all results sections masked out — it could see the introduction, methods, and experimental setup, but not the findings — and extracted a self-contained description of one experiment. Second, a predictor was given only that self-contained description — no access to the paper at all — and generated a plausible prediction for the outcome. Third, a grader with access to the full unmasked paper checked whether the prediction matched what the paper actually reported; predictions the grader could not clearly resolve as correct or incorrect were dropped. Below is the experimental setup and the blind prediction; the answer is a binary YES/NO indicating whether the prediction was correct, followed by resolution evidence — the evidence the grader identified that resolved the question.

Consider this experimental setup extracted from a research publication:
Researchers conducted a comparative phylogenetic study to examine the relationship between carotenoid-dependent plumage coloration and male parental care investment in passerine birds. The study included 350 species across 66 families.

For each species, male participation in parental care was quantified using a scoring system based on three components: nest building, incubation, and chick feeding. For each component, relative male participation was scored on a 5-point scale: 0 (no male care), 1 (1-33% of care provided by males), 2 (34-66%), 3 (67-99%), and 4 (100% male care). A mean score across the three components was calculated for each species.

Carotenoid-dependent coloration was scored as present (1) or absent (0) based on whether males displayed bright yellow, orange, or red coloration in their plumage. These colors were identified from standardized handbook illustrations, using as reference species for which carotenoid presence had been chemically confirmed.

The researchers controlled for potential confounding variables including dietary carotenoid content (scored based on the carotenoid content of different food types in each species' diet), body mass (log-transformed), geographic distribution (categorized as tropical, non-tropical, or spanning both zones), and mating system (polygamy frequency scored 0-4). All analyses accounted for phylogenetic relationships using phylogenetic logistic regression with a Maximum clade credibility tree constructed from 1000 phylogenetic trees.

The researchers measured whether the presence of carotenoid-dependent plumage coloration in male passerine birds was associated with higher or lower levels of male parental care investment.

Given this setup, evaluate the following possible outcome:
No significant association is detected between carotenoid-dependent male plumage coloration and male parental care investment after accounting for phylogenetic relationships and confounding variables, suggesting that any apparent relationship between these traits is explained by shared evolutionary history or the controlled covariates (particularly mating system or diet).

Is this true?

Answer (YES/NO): NO